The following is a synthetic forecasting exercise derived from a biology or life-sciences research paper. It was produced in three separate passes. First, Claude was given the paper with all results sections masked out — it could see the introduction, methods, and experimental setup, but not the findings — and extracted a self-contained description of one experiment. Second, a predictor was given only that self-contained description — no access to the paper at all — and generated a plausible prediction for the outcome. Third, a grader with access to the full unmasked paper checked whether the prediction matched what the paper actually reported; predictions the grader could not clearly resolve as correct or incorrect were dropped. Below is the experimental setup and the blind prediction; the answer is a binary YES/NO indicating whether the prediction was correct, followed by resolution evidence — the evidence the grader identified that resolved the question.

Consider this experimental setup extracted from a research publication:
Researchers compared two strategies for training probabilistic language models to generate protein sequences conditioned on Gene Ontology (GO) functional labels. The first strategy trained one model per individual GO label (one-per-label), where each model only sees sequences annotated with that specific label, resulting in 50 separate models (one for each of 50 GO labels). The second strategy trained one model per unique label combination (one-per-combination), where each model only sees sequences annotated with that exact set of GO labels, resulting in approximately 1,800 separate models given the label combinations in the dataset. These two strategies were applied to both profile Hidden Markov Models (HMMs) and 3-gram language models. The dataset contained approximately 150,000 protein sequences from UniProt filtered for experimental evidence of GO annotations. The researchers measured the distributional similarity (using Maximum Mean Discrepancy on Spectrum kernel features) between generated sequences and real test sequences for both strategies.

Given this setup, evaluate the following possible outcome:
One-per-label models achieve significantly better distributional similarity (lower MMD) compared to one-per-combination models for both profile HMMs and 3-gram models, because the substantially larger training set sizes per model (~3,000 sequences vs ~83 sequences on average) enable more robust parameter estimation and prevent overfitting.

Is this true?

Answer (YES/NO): NO